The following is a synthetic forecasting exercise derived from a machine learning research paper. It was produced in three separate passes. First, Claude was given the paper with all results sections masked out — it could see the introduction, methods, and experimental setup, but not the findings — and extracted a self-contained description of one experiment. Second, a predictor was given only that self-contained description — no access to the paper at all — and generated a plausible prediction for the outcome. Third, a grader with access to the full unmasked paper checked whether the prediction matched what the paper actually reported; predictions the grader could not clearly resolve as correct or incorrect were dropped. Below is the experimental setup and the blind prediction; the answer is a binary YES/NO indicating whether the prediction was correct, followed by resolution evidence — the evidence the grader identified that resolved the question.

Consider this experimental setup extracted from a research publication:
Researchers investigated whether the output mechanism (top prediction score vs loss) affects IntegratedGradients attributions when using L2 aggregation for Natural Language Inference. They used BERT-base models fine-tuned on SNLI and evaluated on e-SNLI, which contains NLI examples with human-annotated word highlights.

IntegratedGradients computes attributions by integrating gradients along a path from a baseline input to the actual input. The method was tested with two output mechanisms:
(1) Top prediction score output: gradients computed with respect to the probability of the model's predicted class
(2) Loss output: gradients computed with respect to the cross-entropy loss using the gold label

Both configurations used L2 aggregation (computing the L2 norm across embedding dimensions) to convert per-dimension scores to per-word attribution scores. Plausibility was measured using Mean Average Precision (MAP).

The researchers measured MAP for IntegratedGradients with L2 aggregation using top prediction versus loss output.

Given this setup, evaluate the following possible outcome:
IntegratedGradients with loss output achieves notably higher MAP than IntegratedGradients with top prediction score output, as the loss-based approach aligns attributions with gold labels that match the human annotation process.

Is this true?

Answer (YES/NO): NO